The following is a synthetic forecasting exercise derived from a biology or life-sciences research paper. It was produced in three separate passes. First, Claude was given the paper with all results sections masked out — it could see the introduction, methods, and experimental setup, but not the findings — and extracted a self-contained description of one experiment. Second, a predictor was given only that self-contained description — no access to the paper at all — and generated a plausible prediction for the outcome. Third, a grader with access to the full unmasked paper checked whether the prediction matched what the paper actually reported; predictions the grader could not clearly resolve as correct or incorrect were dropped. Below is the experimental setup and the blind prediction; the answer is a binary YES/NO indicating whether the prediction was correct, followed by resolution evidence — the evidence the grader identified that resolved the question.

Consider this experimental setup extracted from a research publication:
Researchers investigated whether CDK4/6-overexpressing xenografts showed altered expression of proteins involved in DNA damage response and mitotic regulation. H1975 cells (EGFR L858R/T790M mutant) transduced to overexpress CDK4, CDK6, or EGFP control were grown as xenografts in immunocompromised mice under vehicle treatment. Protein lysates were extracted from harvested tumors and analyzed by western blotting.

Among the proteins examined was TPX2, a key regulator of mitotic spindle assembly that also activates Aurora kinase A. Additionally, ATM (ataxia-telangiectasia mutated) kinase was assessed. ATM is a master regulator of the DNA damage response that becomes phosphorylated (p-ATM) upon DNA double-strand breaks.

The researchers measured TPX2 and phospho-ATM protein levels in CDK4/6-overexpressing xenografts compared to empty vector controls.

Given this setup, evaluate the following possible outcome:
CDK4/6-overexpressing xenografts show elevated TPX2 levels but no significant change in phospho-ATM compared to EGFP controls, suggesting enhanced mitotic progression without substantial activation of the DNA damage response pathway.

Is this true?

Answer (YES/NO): NO